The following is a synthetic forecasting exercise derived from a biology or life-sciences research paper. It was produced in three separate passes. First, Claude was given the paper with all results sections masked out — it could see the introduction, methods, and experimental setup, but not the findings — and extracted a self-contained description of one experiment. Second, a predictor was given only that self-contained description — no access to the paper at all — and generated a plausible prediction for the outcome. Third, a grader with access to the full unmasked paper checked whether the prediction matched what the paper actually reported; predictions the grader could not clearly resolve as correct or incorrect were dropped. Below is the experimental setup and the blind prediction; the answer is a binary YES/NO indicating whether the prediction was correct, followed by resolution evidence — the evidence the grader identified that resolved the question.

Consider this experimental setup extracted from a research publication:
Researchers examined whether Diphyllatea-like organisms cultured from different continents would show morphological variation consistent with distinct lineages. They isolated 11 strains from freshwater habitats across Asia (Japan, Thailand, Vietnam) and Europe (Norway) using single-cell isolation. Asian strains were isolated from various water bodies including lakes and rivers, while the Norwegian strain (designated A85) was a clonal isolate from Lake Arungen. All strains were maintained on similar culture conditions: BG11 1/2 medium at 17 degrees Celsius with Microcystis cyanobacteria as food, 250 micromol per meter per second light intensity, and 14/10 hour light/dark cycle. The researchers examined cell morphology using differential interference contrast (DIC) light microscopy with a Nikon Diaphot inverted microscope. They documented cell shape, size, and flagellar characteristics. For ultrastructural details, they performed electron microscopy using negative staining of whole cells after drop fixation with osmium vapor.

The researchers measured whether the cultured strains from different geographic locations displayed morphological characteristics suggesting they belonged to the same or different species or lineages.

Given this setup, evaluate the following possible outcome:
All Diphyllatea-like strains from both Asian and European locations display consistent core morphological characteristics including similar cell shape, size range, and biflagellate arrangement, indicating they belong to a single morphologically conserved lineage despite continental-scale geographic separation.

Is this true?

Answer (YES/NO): NO